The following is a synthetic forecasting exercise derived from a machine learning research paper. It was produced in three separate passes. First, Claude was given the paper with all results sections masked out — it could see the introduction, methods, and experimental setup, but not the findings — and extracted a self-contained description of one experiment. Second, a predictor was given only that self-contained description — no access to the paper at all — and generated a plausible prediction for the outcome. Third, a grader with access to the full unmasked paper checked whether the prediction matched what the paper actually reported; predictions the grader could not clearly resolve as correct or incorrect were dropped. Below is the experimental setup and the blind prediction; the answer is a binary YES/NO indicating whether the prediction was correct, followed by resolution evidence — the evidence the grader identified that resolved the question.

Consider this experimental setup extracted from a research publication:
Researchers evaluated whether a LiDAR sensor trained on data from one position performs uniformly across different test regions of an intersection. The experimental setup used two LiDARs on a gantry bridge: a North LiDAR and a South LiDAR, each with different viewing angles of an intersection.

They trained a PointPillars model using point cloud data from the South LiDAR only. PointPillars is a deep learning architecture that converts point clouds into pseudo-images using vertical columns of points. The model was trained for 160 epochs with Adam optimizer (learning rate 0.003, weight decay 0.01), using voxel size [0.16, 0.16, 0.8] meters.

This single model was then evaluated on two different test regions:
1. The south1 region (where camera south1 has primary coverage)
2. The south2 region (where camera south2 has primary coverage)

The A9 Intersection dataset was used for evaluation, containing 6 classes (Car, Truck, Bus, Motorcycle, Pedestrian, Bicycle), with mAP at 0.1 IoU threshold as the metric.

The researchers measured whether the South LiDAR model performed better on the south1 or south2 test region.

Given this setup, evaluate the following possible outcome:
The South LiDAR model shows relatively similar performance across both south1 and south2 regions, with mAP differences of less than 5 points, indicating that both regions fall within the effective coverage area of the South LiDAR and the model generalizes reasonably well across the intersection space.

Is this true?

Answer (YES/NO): YES